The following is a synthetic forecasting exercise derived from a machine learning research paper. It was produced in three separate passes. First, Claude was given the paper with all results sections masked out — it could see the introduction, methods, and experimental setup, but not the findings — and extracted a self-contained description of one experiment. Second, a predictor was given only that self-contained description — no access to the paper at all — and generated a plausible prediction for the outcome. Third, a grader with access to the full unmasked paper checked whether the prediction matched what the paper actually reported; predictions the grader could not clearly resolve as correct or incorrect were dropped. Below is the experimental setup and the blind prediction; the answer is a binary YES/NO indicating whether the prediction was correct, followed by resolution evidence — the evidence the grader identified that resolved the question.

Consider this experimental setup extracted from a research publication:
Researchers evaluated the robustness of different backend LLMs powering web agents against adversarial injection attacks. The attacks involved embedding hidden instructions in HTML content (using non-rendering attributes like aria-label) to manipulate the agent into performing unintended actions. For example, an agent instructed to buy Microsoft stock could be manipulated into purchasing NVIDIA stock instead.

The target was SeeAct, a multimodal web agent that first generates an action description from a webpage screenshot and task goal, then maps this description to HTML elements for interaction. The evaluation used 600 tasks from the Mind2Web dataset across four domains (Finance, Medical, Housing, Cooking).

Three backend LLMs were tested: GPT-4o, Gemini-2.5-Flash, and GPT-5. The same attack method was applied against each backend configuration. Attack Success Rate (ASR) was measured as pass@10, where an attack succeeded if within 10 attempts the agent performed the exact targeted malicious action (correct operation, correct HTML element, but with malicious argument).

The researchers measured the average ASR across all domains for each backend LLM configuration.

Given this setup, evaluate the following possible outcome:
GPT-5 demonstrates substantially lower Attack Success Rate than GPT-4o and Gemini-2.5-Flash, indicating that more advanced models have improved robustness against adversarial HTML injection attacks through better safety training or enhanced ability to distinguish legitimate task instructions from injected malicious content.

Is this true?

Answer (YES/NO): YES